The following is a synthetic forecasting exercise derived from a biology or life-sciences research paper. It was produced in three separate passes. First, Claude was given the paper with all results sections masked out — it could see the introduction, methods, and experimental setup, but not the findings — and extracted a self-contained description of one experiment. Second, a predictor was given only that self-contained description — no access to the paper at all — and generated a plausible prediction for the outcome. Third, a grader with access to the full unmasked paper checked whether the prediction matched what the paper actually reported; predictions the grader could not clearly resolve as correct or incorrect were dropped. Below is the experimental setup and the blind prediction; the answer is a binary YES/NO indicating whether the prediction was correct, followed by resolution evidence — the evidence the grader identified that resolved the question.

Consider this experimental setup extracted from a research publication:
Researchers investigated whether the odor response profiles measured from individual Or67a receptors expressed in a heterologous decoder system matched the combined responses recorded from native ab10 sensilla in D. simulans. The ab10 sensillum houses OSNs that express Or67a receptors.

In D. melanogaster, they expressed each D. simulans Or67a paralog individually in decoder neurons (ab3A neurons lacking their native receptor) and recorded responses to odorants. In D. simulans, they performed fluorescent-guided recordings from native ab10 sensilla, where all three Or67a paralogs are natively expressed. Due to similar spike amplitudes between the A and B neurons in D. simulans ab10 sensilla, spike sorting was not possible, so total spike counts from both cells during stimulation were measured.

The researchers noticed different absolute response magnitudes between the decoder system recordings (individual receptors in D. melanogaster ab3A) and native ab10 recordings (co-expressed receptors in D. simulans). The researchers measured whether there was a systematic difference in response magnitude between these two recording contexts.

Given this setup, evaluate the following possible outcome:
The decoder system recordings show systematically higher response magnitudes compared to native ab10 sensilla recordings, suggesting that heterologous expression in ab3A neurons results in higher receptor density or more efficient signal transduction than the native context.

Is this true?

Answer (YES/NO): NO